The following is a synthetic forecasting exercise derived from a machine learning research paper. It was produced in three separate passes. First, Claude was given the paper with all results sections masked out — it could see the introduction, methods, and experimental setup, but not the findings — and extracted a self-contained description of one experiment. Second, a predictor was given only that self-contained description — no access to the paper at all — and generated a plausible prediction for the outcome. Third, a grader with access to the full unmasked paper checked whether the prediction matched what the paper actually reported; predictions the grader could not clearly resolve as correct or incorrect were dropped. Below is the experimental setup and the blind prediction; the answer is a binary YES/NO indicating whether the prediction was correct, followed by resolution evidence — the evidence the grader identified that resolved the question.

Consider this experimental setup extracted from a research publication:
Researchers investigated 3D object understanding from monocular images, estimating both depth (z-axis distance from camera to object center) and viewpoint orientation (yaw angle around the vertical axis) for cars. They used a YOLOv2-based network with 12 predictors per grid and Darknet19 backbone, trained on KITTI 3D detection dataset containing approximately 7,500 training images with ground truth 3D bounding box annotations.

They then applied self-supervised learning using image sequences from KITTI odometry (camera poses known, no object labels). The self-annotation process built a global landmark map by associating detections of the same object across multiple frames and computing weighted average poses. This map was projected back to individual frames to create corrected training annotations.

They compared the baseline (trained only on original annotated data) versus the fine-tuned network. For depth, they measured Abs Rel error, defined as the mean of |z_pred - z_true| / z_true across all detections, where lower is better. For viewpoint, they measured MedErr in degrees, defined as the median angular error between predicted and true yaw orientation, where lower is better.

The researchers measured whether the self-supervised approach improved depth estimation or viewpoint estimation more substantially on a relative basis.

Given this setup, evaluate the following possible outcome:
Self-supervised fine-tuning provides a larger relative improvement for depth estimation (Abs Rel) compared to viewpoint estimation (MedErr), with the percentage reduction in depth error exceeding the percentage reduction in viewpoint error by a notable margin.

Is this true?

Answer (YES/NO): NO